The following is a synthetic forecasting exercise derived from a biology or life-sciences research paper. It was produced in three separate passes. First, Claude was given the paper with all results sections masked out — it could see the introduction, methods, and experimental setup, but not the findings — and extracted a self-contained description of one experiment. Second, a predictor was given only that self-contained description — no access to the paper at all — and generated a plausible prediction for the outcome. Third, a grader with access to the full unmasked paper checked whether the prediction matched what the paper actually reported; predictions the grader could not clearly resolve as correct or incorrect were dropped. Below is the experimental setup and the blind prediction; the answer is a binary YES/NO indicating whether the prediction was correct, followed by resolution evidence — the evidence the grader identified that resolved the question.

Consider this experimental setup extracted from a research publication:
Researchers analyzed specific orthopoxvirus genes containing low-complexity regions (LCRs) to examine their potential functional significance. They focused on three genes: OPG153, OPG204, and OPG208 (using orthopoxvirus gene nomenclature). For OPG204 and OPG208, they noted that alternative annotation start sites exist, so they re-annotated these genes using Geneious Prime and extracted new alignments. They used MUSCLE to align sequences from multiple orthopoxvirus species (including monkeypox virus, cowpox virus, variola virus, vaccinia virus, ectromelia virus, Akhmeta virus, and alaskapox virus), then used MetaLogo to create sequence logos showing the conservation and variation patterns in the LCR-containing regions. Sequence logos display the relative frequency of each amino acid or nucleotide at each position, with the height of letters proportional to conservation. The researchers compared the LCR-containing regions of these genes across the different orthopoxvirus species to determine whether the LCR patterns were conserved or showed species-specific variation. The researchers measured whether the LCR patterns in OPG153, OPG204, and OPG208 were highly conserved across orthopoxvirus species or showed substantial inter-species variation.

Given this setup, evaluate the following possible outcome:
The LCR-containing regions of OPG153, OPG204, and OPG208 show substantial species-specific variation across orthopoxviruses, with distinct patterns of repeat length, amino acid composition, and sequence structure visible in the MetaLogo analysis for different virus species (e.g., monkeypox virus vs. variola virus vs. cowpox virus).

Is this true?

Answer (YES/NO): NO